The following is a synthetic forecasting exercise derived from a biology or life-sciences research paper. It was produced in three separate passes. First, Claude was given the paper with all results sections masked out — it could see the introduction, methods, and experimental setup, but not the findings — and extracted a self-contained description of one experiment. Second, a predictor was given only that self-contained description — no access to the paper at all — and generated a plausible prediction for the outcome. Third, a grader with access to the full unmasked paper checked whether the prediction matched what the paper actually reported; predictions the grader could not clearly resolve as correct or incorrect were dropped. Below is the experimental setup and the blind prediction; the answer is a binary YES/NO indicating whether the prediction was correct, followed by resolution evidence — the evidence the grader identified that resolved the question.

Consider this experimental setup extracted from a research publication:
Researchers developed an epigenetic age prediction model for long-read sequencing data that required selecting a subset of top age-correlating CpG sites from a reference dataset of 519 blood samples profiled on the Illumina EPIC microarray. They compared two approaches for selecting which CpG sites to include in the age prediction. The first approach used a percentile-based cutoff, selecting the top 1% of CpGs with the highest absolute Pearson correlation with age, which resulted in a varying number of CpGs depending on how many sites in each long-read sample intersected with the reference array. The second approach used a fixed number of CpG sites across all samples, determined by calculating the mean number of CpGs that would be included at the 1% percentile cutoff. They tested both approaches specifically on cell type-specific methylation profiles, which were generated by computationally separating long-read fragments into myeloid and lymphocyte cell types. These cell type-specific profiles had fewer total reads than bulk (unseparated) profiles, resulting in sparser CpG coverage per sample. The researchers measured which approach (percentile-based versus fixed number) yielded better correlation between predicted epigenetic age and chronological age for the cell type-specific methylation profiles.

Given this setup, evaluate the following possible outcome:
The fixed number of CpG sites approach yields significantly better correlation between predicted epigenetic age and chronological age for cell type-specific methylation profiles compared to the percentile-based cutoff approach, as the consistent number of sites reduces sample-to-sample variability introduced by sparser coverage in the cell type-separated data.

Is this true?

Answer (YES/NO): YES